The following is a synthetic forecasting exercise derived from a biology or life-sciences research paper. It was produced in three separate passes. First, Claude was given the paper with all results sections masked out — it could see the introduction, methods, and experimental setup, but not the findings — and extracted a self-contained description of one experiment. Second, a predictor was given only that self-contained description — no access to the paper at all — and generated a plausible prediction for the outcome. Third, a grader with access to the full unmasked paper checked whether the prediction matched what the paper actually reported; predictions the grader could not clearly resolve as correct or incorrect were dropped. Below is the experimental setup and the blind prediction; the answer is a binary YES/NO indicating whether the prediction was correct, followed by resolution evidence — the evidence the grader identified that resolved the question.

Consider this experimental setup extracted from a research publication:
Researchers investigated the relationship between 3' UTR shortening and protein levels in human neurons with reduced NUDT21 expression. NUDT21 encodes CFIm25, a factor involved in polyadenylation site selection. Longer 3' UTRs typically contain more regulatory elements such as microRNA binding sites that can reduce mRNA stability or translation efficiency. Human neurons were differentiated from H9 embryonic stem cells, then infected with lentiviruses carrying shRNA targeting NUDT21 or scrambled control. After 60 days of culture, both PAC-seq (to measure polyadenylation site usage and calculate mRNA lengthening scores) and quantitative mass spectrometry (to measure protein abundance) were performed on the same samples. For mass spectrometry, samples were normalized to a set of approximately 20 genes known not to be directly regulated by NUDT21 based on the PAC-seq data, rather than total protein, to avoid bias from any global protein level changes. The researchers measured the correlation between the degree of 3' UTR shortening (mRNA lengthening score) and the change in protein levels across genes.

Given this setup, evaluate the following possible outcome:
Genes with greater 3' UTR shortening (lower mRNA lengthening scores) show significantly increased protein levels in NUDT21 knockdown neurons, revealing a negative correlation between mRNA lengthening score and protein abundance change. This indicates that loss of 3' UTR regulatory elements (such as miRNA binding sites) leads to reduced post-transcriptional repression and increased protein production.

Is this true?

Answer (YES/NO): YES